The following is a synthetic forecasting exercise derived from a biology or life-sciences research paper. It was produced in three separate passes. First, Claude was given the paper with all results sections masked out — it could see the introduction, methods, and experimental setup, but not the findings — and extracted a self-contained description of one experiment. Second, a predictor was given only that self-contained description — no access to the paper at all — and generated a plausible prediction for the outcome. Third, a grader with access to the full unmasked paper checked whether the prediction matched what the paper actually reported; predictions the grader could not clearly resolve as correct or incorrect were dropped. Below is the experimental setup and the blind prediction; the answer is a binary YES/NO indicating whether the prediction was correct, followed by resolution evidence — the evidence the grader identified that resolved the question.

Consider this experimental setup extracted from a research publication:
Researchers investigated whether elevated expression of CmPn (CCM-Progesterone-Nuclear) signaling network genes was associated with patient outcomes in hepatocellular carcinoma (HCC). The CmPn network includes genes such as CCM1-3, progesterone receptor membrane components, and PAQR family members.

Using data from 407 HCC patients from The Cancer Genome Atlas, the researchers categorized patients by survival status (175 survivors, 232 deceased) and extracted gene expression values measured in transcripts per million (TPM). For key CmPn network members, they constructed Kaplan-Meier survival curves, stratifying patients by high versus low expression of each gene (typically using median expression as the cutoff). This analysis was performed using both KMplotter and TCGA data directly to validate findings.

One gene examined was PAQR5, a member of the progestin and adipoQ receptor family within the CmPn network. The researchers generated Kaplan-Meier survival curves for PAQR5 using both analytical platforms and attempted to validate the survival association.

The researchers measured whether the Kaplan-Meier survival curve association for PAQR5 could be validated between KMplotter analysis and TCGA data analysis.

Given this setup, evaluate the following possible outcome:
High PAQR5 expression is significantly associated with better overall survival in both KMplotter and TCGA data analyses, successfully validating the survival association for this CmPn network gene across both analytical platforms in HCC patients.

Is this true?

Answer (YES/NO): NO